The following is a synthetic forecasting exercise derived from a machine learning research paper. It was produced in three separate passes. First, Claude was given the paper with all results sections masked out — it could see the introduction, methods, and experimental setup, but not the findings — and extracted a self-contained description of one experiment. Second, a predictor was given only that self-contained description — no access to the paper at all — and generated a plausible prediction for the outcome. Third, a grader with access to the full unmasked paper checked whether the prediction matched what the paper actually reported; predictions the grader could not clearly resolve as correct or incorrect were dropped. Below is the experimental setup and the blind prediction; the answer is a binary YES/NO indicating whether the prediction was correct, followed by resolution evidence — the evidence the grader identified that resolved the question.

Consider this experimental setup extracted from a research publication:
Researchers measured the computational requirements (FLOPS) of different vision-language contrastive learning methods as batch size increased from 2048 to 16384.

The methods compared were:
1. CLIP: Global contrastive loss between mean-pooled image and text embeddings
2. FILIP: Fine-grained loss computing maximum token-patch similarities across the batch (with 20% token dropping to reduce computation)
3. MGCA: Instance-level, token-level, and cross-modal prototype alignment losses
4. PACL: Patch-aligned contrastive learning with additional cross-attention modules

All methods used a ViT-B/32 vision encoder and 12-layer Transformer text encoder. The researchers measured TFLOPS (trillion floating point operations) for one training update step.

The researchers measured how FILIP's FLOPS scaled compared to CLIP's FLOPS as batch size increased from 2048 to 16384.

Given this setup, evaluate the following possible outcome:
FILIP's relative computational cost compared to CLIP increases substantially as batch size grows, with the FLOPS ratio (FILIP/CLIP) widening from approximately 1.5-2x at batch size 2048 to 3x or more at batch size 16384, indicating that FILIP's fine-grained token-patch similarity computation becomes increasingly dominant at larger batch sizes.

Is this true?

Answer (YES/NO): NO